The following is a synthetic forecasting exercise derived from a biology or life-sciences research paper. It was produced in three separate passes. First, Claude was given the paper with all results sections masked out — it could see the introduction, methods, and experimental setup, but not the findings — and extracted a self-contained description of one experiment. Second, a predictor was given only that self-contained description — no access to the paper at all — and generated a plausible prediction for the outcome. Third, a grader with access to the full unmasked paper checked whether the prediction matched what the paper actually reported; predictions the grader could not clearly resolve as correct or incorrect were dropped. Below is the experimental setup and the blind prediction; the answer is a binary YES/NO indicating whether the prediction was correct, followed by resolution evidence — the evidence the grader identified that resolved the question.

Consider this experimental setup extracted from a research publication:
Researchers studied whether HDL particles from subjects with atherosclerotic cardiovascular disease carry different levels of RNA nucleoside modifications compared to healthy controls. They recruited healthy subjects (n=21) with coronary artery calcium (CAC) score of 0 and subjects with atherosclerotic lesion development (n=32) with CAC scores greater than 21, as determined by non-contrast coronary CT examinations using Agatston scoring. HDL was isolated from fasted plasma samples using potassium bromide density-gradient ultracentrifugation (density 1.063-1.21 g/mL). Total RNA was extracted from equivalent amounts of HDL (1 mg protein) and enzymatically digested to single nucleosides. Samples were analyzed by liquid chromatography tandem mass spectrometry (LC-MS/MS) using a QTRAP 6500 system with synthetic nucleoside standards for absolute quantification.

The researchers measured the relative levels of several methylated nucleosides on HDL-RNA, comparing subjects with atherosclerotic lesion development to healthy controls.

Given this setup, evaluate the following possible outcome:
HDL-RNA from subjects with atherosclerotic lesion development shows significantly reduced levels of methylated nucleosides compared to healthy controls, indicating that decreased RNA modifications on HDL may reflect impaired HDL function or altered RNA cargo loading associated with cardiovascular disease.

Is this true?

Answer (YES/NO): NO